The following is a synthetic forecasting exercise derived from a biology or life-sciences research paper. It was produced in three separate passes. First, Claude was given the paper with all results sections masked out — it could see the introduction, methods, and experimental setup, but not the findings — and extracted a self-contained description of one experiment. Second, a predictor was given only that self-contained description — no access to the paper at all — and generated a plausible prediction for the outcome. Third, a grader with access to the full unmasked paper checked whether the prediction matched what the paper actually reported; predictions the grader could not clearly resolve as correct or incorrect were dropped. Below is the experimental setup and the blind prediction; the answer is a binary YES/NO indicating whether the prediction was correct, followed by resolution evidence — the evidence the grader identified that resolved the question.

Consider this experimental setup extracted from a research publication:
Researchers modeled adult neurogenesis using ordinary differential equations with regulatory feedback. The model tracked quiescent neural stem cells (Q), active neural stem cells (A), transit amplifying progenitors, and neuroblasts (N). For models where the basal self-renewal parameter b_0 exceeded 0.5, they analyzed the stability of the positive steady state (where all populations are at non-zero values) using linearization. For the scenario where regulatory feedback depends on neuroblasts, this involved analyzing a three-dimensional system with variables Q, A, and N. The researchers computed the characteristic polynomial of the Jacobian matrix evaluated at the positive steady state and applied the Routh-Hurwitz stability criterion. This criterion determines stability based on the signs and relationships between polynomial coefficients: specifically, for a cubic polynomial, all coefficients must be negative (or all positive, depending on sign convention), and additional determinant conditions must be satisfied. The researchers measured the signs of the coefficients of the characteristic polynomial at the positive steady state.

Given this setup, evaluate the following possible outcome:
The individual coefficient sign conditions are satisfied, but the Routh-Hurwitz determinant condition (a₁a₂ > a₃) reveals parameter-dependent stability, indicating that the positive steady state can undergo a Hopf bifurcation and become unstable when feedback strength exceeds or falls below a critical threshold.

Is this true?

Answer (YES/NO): NO